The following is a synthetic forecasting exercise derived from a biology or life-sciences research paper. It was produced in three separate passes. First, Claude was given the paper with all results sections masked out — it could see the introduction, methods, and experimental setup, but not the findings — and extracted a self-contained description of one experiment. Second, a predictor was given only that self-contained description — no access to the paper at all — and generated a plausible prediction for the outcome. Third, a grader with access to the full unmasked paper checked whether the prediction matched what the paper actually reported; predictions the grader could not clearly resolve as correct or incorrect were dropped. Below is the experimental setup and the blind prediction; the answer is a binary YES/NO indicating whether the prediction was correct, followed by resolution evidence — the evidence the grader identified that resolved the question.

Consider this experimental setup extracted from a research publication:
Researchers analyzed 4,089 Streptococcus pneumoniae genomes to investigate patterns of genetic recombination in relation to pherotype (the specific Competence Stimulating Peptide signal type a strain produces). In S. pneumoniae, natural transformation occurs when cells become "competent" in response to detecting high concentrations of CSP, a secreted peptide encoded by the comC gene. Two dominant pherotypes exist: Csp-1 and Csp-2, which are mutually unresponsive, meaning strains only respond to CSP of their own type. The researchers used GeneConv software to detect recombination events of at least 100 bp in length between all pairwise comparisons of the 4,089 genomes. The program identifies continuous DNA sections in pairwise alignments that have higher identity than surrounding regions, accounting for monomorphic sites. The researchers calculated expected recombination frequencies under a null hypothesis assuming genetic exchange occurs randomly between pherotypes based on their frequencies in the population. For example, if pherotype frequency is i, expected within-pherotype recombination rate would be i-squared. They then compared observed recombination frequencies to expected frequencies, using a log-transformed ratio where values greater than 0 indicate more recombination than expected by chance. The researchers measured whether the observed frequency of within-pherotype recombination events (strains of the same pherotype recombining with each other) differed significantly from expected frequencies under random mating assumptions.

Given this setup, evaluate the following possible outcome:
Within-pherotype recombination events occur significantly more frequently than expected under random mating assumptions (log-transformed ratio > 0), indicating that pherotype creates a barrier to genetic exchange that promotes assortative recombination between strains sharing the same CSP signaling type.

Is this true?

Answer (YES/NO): NO